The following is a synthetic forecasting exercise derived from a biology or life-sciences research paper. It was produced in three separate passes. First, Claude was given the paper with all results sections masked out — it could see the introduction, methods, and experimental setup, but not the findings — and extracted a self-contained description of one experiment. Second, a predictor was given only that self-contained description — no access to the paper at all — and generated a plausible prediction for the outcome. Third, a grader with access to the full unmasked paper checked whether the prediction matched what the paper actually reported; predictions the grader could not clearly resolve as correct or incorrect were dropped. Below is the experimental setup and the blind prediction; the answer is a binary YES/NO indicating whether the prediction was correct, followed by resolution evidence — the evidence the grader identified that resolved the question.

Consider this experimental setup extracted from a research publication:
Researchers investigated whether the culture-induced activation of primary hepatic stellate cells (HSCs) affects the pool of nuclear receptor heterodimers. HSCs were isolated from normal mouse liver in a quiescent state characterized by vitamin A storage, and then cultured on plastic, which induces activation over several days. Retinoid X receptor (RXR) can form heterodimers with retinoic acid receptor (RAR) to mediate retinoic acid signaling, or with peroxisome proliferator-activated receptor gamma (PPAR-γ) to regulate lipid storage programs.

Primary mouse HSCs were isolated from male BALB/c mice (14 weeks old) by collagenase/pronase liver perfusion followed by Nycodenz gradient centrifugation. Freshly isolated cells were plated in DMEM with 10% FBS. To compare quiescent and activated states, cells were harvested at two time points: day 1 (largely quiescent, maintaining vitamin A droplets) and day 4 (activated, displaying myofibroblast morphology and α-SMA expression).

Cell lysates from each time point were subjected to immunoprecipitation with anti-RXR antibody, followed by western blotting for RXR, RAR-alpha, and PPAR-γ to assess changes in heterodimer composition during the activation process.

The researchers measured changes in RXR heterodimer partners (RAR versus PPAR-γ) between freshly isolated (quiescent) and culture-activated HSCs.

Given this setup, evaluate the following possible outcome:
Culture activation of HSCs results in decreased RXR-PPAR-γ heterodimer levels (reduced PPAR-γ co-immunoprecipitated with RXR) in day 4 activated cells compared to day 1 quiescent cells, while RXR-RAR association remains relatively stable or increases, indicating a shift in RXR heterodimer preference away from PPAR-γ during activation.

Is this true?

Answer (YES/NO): YES